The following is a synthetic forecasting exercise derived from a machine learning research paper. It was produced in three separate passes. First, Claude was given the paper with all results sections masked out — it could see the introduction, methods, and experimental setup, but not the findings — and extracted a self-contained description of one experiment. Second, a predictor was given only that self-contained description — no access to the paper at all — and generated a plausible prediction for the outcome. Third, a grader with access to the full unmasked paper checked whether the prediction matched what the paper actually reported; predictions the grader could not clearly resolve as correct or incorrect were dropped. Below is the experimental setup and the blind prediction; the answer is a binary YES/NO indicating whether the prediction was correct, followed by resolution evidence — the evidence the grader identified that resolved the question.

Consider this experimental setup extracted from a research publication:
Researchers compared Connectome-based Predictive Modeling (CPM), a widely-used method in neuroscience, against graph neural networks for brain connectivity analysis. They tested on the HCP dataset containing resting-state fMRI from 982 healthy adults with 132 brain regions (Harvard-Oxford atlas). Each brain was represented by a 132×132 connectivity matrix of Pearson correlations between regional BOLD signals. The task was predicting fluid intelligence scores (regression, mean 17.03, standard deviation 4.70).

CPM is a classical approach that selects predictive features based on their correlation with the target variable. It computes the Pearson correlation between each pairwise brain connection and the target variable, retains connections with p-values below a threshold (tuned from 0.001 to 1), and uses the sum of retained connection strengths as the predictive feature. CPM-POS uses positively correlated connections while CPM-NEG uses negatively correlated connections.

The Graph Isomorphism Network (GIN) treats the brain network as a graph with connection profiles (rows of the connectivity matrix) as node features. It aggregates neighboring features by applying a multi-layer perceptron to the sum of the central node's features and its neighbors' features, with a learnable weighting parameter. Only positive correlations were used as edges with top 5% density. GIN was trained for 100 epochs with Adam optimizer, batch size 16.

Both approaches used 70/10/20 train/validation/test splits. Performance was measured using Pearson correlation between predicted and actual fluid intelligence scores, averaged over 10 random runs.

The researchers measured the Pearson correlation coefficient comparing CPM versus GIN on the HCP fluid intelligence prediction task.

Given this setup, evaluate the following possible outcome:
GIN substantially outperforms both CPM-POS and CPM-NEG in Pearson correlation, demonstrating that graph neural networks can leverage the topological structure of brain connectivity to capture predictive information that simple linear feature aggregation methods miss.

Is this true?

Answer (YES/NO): NO